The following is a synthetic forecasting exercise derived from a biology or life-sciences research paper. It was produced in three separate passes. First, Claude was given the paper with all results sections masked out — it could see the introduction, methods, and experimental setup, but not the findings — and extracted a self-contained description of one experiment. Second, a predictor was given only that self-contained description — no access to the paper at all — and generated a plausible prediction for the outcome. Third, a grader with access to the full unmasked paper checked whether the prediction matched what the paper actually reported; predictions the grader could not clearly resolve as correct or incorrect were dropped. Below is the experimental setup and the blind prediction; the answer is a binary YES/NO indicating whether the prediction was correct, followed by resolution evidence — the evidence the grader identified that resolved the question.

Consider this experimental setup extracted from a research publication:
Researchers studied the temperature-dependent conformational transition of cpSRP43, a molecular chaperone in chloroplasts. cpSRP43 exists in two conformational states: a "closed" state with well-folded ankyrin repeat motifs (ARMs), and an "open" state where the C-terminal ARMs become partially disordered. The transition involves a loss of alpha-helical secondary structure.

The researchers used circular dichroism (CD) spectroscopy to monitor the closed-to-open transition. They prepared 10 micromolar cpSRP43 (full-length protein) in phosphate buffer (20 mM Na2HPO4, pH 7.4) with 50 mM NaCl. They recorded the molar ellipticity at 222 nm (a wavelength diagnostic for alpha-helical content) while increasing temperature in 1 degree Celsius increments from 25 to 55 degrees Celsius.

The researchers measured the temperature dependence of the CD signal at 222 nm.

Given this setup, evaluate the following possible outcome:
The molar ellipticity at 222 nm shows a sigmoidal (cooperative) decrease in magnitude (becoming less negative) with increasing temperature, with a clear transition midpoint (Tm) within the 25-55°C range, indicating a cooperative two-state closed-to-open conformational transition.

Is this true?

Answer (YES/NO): YES